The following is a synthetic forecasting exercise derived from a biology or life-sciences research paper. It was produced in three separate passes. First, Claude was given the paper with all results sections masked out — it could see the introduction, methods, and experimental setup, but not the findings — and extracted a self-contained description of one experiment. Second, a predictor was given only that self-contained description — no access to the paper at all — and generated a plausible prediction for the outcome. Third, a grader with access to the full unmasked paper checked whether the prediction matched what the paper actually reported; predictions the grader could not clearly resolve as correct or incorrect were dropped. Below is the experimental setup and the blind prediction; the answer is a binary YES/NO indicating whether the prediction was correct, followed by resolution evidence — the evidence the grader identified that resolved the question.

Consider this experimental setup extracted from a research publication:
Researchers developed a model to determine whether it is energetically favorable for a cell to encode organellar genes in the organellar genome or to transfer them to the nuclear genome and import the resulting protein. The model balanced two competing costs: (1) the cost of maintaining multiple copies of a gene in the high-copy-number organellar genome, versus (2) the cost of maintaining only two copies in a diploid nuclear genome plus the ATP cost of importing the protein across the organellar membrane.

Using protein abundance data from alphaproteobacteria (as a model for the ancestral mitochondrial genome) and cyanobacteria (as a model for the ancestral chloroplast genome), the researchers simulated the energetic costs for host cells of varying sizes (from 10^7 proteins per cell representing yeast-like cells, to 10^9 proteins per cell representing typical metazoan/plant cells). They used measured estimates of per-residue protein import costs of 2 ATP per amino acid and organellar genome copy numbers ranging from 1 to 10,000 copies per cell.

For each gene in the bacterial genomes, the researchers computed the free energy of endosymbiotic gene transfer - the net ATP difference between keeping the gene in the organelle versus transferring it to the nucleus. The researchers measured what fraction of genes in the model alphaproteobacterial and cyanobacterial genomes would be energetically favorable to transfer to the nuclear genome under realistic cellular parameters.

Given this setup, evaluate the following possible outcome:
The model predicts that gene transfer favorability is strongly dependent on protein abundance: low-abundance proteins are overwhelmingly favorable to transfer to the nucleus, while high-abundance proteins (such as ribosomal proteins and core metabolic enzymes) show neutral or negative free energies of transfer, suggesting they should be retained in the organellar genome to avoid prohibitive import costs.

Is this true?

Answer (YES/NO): YES